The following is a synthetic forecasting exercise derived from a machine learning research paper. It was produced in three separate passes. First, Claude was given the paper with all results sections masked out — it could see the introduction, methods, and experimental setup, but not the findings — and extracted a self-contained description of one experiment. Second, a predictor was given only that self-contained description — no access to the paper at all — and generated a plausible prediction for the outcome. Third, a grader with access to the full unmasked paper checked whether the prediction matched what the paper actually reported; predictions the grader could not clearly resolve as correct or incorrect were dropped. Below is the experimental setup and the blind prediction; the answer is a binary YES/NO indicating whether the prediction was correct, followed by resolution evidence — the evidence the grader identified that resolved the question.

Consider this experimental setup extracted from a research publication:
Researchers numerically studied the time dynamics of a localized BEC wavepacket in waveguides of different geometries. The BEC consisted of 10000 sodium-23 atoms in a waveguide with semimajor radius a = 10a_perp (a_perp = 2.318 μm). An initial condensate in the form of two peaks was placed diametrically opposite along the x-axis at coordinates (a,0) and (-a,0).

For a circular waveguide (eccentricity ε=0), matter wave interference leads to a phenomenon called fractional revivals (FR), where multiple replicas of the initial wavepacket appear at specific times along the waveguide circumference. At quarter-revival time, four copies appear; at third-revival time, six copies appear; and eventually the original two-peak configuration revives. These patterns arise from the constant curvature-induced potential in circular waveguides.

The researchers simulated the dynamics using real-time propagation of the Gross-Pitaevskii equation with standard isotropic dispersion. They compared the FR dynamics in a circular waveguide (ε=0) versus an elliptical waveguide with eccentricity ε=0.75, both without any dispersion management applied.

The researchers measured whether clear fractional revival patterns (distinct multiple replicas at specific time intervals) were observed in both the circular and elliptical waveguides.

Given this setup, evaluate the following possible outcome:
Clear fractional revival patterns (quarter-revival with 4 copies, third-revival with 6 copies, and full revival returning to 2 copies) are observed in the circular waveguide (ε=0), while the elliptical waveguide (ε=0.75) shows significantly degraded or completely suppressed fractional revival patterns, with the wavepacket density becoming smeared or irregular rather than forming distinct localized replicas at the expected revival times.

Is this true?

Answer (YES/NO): YES